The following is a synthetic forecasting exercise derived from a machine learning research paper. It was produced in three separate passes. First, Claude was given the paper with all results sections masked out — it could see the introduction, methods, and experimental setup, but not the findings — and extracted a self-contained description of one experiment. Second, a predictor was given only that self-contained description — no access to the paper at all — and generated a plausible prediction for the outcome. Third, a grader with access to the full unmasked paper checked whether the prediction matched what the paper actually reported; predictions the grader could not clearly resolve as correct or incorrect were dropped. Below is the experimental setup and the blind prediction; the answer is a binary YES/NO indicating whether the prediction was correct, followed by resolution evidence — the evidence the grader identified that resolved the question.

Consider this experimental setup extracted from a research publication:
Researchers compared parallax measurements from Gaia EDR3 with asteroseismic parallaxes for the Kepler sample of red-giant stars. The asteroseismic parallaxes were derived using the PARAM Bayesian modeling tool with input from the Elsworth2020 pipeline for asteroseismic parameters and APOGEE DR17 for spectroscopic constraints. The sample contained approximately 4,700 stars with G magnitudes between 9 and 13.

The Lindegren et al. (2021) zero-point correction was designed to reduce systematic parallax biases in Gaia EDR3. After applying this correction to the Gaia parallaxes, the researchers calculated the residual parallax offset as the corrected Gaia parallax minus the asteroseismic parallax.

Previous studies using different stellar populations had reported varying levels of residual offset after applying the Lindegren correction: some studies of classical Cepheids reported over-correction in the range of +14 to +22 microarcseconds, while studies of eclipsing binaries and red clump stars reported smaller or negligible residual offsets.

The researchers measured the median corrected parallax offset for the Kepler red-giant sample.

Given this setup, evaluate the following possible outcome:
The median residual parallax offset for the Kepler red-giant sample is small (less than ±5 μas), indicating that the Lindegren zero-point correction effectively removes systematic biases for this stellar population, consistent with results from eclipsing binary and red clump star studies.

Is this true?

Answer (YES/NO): YES